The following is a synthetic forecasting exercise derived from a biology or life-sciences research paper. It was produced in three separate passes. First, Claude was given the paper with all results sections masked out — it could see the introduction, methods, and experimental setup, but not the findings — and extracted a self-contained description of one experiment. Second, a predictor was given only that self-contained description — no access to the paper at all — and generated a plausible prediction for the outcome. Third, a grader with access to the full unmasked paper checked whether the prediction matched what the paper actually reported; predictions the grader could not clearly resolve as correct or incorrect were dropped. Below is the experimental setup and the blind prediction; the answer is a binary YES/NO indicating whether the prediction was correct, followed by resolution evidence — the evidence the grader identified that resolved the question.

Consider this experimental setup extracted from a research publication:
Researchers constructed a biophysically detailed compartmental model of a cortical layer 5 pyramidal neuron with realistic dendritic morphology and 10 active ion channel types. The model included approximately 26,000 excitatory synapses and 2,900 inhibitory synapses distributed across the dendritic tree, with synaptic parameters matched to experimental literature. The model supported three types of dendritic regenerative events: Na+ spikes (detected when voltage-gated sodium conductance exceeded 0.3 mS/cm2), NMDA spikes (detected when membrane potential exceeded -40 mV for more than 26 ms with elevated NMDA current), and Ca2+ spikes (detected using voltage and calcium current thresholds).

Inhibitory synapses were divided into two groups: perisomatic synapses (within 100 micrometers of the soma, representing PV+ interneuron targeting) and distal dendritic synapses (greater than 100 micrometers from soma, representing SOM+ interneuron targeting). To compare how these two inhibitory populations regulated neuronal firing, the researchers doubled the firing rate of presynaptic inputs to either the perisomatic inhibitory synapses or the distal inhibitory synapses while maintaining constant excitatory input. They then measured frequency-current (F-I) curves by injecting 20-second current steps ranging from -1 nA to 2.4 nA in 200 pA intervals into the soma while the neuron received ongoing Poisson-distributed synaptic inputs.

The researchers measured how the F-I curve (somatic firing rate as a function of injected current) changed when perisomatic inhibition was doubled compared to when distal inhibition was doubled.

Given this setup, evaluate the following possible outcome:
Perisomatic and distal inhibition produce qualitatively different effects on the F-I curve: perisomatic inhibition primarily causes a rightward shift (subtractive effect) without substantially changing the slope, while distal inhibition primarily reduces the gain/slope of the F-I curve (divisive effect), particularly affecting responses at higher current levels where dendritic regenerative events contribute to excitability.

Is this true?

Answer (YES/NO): NO